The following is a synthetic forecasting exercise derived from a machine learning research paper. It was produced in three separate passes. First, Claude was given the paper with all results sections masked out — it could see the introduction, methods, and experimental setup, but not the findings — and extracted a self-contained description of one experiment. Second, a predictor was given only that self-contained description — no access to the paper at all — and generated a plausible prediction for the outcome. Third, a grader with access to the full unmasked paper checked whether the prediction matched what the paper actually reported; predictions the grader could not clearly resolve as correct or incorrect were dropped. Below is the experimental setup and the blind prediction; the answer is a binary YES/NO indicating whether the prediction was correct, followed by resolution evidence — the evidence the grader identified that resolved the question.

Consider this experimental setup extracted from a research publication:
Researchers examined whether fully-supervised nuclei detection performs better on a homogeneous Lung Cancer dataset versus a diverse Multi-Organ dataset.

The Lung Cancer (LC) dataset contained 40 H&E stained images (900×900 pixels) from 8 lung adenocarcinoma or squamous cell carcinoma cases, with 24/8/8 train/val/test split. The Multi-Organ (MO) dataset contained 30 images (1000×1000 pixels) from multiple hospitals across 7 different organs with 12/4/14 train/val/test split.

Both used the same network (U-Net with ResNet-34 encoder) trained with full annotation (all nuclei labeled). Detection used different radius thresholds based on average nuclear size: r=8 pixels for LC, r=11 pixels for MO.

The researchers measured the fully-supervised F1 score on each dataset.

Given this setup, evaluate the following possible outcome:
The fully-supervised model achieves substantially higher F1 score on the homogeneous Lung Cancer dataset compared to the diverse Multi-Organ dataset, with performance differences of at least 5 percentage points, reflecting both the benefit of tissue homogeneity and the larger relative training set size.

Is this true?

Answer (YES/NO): NO